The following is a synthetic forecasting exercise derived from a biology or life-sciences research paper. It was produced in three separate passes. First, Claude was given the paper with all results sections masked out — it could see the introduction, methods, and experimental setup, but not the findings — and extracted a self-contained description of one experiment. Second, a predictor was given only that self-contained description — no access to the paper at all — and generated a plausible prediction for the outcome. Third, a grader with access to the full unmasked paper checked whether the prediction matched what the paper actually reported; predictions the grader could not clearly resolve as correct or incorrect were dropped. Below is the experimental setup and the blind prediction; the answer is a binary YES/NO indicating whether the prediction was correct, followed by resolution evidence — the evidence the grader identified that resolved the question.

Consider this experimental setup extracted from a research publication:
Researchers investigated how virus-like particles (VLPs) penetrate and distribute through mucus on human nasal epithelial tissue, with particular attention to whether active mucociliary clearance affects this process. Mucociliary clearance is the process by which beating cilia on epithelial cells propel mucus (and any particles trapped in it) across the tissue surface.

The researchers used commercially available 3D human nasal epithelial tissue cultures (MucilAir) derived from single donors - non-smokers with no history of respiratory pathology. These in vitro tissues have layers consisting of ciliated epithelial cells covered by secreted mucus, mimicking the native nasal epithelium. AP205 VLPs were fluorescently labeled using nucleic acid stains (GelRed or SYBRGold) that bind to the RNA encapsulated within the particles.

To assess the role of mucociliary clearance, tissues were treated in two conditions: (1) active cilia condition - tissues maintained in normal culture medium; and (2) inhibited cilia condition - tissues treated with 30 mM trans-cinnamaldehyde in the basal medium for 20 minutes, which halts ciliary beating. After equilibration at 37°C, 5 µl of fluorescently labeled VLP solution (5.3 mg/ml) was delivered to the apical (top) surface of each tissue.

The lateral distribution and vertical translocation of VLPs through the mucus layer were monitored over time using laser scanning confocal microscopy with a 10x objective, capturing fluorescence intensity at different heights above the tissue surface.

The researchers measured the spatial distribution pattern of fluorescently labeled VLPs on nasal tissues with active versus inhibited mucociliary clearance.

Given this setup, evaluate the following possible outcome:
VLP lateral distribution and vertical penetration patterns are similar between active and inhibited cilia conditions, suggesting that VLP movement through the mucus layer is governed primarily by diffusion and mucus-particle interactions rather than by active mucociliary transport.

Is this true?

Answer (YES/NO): NO